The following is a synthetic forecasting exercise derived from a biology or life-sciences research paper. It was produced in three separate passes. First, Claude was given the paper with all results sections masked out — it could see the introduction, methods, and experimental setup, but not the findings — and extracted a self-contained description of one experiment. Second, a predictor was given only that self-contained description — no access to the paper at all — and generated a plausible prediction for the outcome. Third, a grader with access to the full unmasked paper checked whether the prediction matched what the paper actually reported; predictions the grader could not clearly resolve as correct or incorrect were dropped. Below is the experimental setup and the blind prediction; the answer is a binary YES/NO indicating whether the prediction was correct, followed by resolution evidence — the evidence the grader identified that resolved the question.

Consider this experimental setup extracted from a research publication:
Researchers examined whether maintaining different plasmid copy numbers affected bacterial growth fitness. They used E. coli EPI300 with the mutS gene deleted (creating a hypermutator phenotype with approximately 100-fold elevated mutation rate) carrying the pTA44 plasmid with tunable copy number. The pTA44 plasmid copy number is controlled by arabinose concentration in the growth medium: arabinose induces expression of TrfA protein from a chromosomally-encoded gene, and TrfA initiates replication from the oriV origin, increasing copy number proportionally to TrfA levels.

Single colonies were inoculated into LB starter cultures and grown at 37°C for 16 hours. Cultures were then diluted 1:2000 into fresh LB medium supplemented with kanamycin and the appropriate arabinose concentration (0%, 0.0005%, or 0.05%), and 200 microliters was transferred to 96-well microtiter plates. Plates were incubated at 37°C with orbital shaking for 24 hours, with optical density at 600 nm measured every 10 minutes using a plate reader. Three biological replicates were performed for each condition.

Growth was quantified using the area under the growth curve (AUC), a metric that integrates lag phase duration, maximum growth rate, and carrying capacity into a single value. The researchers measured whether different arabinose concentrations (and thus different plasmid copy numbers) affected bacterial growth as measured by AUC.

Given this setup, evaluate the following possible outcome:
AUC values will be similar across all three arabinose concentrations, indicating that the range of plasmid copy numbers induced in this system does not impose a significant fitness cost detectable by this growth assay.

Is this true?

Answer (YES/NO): YES